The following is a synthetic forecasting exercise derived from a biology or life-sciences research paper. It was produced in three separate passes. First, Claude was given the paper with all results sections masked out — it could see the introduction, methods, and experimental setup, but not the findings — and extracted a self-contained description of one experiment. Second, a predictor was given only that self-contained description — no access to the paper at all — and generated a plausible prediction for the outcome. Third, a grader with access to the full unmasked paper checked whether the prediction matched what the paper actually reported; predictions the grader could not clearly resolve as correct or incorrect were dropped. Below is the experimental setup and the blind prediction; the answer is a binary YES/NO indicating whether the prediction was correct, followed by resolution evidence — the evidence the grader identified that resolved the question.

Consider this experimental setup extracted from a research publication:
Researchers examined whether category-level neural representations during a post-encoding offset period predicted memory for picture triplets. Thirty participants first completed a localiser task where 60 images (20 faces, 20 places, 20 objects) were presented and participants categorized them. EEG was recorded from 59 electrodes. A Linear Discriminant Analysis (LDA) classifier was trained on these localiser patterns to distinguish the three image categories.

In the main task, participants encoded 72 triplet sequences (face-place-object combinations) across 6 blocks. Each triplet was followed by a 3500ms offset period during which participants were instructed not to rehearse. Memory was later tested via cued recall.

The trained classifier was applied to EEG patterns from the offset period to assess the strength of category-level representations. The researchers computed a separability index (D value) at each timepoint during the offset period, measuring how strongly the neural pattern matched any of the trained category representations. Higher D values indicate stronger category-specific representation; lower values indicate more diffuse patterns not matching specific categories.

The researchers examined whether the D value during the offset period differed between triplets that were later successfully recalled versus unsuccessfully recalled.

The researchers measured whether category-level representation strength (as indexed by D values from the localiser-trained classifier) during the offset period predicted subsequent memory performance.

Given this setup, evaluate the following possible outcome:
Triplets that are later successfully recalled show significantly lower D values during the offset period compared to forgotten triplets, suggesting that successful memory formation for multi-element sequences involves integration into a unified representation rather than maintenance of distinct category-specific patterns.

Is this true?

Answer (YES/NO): NO